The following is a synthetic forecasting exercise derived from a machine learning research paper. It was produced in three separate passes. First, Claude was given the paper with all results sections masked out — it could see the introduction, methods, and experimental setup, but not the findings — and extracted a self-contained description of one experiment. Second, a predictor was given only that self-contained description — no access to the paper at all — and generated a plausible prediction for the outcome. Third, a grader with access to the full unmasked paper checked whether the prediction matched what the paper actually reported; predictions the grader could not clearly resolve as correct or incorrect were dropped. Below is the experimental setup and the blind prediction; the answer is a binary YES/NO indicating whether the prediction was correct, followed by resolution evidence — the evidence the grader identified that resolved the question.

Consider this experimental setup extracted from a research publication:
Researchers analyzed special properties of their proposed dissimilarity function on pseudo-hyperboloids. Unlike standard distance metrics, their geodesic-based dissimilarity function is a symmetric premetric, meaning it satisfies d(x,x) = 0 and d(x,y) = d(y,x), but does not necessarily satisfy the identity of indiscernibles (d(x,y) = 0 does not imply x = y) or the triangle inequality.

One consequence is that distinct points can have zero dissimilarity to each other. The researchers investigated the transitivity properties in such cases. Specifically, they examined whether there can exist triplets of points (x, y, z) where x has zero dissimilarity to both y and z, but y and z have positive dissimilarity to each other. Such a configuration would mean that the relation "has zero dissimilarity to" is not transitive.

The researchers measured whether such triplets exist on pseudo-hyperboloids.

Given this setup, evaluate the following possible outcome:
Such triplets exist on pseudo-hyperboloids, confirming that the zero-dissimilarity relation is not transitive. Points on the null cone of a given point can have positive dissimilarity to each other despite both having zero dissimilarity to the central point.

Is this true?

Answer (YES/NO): YES